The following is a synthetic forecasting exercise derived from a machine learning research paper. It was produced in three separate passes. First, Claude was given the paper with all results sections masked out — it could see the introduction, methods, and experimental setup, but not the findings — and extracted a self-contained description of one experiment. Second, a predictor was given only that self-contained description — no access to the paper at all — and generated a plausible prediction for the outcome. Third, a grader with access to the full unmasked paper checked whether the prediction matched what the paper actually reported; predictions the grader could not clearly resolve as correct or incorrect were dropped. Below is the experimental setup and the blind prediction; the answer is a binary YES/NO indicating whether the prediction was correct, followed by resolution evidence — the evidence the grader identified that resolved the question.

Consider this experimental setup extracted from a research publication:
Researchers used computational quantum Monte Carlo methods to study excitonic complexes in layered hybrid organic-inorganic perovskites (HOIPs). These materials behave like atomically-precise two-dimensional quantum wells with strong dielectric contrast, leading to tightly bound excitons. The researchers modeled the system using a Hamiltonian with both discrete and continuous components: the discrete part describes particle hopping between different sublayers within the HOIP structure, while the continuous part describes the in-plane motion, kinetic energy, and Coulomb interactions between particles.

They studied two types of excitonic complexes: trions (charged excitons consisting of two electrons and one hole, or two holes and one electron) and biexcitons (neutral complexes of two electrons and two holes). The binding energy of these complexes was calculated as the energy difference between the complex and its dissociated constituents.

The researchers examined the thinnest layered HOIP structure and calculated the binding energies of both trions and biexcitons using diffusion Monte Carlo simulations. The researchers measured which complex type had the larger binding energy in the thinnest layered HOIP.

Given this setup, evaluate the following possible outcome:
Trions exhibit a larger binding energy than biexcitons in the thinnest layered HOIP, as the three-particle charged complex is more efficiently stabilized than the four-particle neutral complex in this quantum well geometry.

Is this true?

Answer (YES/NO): NO